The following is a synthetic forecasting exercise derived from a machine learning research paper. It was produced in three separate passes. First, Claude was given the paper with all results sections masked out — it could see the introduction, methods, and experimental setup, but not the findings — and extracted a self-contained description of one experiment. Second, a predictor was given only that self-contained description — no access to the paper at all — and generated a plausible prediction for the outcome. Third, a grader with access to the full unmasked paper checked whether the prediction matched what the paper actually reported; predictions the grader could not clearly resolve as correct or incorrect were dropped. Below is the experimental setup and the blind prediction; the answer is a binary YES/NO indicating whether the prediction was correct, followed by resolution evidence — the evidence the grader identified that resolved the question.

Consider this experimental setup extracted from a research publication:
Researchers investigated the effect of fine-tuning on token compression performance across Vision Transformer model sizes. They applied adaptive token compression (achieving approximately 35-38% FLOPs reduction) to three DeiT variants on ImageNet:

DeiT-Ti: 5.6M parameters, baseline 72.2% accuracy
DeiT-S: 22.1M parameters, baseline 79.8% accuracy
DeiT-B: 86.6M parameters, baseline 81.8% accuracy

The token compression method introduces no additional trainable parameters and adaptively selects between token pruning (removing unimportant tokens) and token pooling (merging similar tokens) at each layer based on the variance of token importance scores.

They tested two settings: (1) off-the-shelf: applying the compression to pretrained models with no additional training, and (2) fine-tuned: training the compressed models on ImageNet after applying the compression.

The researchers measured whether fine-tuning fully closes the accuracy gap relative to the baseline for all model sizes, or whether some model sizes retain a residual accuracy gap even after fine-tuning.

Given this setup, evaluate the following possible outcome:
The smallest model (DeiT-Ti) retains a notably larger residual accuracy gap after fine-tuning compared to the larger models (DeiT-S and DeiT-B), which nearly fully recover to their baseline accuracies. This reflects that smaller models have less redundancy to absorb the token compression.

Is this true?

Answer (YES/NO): NO